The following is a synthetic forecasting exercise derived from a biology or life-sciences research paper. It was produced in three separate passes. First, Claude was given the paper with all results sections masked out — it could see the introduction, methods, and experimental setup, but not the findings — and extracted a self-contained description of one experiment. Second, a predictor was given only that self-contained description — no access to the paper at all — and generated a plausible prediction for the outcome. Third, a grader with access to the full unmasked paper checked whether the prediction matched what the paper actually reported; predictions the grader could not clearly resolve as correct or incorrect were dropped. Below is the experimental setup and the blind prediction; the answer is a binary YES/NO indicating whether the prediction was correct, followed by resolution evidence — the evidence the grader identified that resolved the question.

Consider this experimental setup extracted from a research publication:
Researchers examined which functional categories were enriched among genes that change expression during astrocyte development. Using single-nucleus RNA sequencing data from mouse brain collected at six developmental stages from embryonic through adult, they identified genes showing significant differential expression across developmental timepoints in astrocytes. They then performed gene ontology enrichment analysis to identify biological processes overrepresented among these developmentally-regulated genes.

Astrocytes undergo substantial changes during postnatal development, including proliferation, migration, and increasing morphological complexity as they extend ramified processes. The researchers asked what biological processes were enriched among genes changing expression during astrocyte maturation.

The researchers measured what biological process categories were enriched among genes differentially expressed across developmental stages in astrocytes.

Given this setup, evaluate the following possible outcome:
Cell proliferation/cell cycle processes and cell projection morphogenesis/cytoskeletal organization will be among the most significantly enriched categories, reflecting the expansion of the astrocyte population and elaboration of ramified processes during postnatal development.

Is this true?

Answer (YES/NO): NO